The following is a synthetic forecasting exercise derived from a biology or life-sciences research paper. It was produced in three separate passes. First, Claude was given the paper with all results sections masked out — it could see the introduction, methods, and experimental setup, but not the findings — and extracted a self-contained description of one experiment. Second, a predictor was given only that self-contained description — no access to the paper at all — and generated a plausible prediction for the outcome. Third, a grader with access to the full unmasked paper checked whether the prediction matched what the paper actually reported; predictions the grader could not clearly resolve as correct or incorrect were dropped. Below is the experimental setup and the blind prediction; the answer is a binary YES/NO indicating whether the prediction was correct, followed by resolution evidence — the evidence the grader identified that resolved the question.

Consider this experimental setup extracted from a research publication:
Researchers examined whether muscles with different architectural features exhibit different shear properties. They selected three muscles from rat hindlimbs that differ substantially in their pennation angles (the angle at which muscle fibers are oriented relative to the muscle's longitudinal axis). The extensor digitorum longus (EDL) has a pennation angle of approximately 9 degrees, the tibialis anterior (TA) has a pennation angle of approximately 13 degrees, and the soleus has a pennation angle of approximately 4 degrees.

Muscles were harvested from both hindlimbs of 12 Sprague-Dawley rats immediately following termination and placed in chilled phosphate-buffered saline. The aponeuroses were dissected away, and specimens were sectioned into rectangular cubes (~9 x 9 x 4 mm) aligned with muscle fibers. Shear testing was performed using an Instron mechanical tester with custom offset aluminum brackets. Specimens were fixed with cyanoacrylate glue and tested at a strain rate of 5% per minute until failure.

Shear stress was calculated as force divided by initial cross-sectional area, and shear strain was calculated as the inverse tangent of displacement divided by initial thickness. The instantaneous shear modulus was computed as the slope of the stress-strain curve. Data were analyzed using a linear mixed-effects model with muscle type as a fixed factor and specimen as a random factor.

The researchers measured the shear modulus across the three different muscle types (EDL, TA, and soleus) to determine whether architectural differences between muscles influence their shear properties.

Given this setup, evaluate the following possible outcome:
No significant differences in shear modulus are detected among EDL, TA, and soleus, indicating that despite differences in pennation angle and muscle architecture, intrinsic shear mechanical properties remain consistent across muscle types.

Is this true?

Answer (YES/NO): YES